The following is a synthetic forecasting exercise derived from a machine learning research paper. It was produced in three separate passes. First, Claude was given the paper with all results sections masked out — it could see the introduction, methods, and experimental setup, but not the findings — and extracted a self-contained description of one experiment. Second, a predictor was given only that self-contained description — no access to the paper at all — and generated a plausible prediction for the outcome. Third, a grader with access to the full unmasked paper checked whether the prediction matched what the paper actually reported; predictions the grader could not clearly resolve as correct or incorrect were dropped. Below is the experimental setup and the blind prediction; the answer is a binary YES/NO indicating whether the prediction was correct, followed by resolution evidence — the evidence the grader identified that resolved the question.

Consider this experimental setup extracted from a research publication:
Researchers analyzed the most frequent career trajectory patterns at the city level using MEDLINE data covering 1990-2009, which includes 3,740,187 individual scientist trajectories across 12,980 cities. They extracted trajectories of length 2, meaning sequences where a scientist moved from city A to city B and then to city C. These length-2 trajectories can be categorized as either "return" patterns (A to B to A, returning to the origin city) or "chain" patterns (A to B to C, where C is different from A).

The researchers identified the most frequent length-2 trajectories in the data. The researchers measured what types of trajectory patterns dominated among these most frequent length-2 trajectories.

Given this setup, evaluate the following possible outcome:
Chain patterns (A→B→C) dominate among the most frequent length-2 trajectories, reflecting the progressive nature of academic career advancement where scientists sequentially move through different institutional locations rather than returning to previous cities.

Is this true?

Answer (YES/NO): NO